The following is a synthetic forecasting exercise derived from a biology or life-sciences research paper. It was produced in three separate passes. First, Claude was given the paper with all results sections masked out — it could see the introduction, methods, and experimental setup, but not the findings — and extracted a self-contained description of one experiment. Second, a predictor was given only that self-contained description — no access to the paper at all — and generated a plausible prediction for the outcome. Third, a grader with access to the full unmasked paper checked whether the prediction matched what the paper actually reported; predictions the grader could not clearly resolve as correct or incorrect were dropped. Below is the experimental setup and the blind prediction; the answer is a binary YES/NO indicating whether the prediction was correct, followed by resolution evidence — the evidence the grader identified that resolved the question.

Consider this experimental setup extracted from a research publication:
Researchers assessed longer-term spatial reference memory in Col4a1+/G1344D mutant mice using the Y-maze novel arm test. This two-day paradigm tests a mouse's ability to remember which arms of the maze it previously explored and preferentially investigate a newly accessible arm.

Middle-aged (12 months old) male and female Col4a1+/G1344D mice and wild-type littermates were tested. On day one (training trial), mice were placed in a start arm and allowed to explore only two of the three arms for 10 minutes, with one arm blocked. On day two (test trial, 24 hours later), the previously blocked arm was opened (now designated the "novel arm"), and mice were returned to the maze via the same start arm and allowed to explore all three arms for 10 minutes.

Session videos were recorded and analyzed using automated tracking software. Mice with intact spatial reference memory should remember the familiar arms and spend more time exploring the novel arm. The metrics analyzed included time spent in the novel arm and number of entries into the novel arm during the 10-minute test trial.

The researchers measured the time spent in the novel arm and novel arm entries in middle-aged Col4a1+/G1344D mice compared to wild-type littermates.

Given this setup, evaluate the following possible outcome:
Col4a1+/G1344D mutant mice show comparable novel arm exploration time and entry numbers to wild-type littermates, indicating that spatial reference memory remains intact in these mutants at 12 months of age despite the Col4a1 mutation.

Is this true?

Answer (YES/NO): NO